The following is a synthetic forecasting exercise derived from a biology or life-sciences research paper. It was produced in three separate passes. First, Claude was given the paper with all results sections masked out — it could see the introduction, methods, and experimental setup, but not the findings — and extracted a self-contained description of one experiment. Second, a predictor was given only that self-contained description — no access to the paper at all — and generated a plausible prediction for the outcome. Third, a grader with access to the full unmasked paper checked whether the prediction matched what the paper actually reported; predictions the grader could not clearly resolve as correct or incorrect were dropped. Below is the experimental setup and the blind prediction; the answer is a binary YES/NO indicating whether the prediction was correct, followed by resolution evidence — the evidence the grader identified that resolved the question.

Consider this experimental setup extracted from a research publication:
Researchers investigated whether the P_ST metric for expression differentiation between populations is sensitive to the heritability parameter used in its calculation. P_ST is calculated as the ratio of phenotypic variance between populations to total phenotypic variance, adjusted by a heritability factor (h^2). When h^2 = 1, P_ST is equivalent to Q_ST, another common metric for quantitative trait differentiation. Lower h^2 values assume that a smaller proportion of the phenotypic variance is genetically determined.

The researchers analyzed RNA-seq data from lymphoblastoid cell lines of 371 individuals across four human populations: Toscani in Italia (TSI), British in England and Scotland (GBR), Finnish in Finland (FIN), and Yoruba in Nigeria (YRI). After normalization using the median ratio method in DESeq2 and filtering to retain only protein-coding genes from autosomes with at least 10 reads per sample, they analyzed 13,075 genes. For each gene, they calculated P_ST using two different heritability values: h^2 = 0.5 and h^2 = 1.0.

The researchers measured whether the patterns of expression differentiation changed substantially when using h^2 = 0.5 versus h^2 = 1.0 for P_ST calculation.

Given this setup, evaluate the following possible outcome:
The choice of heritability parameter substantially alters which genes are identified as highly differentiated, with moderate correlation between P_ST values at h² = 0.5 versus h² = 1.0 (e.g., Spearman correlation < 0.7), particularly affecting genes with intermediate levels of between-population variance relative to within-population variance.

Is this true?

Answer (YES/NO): NO